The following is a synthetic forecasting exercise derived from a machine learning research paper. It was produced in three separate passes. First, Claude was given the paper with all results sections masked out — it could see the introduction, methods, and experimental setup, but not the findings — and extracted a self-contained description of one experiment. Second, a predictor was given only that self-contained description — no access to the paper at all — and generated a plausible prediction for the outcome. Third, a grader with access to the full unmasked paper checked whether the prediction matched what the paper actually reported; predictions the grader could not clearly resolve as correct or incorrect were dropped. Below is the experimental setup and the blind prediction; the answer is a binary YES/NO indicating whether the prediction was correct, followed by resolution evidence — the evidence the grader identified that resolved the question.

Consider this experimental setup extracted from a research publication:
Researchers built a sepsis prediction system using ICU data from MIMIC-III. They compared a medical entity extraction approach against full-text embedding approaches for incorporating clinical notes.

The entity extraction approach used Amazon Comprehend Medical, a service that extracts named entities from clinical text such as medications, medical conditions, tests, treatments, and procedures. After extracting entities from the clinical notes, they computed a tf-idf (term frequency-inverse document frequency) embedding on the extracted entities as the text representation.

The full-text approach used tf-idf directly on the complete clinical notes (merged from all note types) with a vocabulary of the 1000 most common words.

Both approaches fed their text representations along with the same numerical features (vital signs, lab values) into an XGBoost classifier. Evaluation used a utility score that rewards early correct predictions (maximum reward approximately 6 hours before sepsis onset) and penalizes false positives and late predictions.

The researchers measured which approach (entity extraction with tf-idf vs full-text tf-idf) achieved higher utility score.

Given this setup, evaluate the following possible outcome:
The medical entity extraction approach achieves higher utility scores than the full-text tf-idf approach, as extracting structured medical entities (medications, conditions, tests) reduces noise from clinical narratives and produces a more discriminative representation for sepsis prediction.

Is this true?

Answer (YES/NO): NO